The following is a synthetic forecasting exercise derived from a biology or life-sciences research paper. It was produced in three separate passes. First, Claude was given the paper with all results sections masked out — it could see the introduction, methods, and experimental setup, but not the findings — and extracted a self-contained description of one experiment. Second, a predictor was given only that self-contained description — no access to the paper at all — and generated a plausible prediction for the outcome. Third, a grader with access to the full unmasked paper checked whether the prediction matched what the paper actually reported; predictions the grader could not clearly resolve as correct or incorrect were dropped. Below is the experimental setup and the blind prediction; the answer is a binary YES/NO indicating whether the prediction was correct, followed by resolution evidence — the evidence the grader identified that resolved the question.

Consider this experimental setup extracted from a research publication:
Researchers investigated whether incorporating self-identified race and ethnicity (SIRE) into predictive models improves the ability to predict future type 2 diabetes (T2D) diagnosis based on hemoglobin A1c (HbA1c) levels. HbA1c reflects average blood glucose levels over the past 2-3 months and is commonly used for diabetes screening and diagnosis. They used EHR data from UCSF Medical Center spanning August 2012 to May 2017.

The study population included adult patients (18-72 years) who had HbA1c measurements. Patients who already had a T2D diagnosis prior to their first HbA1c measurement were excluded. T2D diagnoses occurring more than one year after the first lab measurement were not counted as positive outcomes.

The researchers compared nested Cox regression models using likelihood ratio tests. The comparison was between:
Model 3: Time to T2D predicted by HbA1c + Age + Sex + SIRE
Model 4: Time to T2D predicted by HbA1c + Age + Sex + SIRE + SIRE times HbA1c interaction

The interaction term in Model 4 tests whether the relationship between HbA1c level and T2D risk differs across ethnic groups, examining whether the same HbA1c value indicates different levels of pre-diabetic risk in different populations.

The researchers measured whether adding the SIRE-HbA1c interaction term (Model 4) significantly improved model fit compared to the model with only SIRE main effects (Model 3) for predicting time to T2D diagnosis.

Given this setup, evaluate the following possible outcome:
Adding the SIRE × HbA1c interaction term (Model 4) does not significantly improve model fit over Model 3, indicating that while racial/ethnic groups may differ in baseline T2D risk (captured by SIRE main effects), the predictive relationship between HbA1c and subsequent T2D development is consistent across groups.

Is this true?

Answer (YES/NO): NO